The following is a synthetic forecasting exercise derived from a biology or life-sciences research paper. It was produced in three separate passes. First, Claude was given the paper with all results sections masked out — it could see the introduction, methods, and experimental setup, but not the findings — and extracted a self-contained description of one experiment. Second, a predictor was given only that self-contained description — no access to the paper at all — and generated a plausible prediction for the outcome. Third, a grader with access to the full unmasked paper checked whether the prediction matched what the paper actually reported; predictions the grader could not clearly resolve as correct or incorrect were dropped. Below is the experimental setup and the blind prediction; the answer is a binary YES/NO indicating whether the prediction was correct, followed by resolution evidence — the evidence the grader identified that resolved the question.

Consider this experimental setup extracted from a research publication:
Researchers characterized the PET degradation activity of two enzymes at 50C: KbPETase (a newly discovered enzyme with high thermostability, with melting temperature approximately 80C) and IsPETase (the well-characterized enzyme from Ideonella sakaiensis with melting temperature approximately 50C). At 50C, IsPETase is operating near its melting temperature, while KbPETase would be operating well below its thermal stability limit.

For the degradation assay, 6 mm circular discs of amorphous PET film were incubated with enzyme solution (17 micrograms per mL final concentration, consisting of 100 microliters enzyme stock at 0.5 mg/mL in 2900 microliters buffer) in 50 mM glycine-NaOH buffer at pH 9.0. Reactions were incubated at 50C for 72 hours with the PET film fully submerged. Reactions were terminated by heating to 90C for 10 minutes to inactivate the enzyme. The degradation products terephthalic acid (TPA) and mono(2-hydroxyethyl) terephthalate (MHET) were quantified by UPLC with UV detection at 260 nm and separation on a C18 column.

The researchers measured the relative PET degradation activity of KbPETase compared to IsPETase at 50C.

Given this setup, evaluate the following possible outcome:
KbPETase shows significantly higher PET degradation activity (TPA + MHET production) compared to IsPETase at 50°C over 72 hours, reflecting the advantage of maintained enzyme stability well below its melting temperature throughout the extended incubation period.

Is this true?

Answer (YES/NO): YES